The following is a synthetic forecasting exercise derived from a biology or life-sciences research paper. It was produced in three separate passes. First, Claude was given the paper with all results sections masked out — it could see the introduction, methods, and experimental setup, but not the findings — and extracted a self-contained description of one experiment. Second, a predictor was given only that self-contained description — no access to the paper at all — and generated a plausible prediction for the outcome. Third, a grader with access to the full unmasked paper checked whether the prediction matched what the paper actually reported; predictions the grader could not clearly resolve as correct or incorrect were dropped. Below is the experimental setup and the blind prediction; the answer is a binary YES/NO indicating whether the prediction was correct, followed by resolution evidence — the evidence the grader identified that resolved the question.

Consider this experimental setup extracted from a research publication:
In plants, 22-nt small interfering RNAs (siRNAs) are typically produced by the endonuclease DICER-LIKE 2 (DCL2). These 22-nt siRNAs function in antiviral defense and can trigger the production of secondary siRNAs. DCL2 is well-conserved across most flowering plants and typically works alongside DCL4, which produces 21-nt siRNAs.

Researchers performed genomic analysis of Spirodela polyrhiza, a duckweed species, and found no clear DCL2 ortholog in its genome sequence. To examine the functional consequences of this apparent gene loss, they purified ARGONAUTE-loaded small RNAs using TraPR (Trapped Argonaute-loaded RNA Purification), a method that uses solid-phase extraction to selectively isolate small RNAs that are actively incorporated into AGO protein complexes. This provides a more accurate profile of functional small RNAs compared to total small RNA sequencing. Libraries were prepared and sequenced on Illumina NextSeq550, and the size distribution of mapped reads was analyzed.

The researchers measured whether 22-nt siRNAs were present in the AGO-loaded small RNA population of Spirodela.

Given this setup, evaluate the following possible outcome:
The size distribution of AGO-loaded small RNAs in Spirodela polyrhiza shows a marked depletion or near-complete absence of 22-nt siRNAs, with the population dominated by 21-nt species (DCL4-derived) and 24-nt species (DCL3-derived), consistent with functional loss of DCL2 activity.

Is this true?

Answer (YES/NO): NO